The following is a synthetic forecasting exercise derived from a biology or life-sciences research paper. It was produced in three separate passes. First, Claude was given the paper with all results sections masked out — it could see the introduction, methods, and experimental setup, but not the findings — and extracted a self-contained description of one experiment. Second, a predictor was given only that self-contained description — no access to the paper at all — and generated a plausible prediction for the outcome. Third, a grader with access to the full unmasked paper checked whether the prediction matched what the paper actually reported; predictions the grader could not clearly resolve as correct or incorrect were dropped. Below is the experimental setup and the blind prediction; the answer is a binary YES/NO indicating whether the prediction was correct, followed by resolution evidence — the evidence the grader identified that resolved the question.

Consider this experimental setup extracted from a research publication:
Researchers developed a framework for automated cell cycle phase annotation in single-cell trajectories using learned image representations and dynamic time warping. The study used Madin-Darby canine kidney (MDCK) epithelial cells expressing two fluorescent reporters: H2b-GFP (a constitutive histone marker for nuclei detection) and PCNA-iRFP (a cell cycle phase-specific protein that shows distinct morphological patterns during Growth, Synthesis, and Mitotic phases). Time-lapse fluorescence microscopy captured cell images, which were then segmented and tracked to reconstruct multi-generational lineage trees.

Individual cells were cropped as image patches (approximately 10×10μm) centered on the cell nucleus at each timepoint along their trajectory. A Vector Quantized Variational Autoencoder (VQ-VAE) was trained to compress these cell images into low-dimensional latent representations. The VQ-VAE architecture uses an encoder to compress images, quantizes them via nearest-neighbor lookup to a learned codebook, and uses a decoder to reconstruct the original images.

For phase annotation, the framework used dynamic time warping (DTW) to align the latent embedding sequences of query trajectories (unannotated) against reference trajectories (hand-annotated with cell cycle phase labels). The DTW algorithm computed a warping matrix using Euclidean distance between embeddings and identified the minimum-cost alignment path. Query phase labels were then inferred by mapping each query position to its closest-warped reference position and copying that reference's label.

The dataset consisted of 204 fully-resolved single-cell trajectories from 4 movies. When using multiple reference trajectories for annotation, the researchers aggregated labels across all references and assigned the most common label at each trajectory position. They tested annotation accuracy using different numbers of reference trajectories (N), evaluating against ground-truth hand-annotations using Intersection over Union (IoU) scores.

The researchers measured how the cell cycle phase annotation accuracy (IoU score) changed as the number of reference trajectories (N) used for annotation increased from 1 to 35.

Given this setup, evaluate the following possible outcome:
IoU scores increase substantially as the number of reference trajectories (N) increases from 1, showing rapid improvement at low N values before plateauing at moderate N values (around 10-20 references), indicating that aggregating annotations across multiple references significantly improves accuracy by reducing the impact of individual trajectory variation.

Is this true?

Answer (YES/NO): YES